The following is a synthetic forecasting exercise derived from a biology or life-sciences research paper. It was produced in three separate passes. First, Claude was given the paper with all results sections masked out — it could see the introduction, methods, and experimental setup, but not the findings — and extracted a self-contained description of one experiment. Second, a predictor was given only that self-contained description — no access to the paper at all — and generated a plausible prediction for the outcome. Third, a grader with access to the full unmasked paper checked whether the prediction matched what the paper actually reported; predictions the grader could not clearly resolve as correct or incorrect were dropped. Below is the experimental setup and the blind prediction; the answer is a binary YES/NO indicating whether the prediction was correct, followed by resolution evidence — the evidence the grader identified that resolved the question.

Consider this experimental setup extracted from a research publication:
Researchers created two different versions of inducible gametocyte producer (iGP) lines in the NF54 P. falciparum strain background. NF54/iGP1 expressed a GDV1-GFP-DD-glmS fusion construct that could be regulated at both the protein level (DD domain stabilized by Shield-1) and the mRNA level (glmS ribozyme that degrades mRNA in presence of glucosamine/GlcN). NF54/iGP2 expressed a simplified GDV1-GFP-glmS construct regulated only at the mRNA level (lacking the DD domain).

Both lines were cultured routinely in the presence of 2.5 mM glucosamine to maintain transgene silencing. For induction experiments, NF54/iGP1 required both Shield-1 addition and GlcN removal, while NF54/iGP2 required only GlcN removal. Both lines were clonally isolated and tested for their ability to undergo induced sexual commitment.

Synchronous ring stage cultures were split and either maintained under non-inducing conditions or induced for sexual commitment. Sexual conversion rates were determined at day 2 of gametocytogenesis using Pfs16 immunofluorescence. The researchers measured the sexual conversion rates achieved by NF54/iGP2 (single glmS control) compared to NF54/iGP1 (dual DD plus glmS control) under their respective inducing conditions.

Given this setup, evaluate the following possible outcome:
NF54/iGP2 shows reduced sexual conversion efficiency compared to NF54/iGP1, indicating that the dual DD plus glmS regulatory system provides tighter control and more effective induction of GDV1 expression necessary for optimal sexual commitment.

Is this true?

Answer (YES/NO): NO